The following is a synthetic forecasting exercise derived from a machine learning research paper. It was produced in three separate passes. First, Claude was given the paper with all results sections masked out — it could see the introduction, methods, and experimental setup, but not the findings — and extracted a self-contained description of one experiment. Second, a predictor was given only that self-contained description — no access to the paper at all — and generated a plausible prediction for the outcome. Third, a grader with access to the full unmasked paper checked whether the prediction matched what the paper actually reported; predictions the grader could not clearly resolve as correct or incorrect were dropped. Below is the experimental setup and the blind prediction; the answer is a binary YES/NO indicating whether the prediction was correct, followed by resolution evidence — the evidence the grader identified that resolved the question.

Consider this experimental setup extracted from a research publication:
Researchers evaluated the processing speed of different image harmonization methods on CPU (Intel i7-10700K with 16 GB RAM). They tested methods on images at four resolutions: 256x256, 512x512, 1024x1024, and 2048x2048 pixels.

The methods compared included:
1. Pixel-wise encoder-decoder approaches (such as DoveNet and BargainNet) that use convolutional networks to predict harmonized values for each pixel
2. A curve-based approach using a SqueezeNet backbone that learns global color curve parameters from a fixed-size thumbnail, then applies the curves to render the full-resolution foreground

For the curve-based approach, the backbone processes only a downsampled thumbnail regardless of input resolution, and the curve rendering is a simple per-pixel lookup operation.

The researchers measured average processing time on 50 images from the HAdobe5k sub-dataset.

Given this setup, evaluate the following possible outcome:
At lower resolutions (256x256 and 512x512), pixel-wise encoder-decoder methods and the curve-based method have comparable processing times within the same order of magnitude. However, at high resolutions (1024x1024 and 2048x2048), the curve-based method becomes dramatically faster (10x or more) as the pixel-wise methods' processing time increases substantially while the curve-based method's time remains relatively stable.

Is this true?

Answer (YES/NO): NO